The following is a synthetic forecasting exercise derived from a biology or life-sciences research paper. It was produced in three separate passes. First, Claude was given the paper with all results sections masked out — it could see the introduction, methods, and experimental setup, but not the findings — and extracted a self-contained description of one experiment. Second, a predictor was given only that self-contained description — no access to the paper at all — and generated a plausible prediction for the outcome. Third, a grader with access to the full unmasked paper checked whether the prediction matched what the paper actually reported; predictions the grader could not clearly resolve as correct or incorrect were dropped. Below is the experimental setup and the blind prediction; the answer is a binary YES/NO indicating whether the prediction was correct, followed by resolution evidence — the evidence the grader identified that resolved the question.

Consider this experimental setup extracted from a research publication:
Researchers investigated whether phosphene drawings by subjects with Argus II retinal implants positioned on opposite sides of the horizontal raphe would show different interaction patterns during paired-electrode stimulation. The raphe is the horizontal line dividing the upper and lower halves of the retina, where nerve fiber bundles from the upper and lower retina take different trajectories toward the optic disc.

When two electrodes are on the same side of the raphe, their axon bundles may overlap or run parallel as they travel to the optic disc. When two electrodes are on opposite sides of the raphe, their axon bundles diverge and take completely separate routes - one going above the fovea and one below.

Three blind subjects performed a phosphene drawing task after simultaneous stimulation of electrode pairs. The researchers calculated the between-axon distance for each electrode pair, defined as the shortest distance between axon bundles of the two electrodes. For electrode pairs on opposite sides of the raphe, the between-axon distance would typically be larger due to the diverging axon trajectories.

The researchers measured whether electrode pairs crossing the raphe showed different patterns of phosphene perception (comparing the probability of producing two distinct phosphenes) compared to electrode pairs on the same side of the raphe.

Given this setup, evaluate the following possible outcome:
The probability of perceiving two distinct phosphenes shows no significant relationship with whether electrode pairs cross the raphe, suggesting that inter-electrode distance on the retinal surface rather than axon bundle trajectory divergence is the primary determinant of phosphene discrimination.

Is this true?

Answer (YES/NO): NO